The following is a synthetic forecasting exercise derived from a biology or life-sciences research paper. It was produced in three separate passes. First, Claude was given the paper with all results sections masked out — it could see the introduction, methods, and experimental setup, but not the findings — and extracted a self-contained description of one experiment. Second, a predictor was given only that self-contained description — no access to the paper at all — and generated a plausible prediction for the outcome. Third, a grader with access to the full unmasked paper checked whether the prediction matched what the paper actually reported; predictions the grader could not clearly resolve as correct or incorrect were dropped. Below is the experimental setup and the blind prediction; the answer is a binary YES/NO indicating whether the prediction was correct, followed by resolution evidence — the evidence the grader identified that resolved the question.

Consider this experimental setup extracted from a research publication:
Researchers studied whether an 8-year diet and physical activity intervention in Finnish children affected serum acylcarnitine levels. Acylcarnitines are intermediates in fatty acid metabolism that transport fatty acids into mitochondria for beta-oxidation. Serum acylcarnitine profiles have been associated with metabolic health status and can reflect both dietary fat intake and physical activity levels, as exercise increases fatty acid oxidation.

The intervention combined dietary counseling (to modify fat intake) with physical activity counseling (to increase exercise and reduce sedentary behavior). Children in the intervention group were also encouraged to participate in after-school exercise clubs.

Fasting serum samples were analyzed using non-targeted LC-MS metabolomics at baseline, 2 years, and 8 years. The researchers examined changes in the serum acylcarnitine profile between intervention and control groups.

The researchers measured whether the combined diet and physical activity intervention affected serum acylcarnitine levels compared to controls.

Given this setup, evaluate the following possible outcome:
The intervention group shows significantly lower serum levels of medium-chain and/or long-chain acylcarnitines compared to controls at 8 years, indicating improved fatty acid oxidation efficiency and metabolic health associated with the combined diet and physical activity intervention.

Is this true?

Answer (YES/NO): NO